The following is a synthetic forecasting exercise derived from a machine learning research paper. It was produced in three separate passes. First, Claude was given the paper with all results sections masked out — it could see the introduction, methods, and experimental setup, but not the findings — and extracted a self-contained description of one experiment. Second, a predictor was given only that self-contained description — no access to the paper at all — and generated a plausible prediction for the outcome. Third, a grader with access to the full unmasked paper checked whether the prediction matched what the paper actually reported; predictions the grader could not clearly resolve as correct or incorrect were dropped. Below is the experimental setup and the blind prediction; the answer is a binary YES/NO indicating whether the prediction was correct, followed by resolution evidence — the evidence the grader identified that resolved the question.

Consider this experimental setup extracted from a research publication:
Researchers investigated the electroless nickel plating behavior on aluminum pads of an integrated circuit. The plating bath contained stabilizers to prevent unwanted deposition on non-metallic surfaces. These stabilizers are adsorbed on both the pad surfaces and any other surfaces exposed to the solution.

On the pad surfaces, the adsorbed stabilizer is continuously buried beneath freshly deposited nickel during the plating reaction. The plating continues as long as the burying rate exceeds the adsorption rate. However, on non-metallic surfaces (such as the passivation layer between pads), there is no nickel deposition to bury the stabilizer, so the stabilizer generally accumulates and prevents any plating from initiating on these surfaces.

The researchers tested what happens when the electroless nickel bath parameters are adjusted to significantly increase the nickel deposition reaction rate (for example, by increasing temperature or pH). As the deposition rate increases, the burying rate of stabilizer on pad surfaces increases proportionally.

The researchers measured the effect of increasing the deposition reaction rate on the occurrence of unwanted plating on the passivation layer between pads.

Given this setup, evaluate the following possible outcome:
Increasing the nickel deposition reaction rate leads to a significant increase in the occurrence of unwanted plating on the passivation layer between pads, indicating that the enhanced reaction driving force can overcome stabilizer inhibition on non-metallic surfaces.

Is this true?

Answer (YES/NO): YES